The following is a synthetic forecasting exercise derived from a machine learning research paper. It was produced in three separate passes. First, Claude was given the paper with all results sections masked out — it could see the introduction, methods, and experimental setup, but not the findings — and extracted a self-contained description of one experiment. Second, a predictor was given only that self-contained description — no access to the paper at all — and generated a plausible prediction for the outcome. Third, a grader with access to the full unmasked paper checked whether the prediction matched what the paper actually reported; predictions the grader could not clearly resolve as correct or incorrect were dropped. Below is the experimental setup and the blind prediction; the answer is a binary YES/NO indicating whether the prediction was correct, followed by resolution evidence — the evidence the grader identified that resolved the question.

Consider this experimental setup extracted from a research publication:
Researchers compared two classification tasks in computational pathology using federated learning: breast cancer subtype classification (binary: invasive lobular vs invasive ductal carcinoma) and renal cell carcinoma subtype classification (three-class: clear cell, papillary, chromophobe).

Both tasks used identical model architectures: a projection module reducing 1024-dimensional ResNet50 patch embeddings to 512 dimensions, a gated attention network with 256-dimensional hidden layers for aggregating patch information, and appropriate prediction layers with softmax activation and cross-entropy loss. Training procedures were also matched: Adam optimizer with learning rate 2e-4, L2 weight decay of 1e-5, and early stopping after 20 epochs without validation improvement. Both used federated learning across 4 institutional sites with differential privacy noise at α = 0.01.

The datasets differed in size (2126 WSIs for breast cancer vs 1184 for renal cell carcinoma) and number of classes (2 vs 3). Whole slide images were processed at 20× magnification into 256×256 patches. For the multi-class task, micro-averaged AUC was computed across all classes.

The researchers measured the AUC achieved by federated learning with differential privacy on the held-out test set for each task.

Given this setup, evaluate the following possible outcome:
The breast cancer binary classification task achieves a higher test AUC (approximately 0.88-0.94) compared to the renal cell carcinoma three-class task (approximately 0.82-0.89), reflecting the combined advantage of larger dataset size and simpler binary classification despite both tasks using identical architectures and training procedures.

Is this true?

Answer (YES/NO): NO